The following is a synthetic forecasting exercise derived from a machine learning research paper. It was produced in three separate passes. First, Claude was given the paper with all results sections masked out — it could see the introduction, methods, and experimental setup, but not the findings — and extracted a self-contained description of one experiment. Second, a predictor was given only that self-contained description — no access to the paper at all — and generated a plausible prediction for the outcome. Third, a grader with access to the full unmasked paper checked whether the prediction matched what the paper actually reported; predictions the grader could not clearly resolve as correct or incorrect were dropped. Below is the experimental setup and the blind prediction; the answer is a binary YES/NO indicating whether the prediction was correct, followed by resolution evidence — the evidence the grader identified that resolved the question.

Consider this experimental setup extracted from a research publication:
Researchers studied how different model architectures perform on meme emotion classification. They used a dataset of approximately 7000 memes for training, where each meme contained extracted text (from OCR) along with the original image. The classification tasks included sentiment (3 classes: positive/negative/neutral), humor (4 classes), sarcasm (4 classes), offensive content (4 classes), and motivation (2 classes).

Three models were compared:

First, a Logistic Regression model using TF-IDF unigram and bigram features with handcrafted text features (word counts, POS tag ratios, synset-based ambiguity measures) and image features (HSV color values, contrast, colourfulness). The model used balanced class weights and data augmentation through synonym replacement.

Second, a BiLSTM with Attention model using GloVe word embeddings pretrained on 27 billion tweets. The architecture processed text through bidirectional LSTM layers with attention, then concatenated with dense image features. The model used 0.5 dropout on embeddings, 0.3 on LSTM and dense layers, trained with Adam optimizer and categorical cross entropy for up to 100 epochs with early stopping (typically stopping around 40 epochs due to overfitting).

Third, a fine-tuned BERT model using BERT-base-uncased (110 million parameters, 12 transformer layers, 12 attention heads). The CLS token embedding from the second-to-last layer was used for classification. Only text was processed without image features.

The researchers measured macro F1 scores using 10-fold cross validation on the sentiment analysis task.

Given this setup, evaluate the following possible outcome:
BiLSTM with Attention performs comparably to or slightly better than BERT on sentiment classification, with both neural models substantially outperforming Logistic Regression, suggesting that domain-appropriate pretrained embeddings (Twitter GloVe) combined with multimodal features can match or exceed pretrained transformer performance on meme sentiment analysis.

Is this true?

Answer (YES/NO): NO